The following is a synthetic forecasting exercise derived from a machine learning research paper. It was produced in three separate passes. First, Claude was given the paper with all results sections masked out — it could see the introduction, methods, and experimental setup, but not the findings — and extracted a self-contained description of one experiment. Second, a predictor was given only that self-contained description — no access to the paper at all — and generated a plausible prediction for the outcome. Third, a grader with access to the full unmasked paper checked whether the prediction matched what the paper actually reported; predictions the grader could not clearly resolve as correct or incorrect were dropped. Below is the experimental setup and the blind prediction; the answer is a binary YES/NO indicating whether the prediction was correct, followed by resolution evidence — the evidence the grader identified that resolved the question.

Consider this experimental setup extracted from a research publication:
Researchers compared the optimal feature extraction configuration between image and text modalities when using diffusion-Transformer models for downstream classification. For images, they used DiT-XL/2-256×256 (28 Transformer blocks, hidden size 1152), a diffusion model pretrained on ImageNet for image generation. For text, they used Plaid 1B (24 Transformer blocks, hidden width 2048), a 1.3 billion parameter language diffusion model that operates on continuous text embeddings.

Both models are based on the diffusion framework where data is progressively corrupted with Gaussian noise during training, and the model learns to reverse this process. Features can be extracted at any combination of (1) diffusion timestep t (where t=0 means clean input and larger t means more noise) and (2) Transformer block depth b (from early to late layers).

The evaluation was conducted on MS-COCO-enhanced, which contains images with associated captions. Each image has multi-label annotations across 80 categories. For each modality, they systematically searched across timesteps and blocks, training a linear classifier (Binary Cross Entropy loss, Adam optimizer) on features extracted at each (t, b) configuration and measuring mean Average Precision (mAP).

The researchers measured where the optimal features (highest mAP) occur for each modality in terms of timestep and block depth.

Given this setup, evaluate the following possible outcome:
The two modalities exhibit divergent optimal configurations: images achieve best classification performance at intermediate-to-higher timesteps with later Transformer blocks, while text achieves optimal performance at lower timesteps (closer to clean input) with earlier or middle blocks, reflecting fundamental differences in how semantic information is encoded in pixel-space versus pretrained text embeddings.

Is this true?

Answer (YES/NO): NO